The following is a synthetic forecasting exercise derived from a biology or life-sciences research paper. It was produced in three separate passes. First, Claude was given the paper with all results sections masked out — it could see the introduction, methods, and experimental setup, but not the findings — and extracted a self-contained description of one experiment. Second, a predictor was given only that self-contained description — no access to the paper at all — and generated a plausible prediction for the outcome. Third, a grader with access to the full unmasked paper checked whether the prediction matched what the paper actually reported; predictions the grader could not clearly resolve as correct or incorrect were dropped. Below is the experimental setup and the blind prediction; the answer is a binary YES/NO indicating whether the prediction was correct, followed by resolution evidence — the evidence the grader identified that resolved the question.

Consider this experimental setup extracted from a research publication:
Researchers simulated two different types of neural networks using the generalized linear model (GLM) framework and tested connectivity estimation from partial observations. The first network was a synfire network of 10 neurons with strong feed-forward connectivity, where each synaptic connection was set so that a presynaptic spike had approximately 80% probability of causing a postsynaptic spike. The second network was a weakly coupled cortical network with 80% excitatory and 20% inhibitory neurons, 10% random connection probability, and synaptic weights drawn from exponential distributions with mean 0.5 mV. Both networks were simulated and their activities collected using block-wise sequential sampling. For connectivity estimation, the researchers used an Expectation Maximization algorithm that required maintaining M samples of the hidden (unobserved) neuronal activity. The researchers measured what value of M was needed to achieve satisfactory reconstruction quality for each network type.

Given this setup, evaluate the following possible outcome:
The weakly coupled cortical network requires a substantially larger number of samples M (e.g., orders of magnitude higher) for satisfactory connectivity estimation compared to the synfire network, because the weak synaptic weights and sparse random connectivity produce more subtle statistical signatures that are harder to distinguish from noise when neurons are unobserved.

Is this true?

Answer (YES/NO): NO